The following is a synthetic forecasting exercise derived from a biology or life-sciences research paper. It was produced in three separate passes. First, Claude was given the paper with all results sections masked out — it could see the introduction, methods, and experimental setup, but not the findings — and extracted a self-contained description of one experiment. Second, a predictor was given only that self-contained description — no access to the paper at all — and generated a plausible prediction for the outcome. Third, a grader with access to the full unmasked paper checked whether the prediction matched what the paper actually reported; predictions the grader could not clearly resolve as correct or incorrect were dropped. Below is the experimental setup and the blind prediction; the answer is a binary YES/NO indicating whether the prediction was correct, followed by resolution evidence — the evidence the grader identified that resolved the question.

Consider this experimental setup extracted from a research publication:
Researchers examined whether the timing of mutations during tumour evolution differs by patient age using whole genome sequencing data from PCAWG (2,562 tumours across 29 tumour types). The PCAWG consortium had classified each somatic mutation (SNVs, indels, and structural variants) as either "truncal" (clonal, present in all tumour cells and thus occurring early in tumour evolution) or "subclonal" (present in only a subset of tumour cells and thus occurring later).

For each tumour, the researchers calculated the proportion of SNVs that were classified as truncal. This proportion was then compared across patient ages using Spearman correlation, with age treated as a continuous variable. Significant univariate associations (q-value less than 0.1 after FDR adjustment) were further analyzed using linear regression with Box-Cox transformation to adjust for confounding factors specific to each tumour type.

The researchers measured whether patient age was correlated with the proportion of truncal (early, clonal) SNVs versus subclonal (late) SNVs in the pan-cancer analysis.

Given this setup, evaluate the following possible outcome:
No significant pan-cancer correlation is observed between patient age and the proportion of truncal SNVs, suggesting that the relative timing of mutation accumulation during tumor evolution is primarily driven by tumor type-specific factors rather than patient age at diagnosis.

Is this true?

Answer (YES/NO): NO